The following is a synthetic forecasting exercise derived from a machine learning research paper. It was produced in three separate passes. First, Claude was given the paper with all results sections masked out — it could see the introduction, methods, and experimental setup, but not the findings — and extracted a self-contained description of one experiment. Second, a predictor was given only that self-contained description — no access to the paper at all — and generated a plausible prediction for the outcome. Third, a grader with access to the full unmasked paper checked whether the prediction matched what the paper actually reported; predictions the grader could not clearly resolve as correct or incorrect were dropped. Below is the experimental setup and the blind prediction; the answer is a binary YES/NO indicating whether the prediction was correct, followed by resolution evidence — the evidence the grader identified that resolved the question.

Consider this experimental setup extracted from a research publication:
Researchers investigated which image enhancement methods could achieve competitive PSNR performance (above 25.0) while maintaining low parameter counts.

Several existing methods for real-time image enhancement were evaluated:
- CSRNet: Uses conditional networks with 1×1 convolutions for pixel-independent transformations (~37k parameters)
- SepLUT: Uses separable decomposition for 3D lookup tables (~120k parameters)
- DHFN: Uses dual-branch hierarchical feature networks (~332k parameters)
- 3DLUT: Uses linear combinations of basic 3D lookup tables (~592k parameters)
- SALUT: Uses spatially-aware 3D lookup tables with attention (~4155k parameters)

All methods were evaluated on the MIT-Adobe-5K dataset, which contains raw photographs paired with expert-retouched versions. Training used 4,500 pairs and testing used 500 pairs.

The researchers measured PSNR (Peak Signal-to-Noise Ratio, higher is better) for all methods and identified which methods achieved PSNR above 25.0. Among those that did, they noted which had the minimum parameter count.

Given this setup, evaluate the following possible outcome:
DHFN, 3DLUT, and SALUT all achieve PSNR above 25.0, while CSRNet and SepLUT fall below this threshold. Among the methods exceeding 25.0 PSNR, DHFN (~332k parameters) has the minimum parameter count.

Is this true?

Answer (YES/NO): NO